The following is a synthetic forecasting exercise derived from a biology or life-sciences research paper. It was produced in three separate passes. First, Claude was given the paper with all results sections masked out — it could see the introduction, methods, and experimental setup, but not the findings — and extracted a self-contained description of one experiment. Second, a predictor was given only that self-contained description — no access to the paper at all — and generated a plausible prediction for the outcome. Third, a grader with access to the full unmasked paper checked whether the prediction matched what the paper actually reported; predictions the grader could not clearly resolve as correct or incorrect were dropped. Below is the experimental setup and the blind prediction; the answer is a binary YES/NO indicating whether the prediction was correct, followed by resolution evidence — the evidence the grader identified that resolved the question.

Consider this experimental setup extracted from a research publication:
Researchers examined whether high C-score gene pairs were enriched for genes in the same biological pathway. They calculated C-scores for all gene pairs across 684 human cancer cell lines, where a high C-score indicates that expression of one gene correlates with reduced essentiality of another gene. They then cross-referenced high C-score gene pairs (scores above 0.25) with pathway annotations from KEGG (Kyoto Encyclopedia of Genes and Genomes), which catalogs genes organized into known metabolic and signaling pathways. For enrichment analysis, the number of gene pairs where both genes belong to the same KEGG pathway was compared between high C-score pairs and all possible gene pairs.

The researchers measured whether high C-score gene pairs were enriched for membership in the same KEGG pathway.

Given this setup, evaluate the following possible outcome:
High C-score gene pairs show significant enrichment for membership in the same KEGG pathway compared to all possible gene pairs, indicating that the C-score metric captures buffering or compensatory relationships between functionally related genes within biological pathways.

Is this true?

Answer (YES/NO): YES